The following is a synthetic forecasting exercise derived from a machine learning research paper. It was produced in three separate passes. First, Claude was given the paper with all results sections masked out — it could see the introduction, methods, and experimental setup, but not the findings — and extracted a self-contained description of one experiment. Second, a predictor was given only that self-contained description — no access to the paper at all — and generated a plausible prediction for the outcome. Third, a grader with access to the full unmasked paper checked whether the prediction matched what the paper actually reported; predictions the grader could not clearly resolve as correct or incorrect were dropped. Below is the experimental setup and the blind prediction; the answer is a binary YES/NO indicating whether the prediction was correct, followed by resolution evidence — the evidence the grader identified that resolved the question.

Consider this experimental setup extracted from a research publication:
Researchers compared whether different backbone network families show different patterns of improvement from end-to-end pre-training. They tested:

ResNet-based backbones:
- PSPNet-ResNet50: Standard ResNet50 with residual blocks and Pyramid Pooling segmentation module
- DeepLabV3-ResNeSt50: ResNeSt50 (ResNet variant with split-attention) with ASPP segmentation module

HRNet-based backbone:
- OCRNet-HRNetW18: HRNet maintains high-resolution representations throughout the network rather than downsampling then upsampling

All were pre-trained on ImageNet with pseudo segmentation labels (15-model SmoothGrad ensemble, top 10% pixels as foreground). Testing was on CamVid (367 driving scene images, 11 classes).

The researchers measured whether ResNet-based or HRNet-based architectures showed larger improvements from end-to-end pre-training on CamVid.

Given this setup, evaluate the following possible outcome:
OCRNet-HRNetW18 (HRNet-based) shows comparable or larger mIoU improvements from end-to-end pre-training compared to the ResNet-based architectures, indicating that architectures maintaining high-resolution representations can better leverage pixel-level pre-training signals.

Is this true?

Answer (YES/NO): YES